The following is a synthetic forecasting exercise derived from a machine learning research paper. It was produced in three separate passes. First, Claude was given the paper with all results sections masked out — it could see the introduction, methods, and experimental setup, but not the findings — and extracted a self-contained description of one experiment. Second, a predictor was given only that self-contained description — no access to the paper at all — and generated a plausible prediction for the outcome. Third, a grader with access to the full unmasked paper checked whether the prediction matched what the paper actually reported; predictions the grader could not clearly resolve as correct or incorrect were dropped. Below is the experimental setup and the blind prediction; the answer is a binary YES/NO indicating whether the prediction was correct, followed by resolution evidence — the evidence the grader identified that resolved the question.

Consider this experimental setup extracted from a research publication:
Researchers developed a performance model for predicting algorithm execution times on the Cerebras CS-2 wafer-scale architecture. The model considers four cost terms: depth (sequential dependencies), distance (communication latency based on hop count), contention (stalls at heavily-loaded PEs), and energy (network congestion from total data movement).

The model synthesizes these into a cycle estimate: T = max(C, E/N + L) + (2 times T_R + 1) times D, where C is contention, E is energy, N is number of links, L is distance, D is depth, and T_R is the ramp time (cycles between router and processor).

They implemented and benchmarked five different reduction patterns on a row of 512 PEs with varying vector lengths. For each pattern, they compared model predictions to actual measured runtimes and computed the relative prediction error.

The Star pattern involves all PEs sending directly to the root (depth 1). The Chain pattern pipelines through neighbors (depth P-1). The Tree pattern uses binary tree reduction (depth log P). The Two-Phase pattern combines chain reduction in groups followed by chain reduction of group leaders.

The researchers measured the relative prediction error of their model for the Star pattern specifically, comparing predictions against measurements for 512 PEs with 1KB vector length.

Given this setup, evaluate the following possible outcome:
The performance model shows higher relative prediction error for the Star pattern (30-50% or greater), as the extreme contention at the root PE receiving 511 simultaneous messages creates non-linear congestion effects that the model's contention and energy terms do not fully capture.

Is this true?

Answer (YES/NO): NO